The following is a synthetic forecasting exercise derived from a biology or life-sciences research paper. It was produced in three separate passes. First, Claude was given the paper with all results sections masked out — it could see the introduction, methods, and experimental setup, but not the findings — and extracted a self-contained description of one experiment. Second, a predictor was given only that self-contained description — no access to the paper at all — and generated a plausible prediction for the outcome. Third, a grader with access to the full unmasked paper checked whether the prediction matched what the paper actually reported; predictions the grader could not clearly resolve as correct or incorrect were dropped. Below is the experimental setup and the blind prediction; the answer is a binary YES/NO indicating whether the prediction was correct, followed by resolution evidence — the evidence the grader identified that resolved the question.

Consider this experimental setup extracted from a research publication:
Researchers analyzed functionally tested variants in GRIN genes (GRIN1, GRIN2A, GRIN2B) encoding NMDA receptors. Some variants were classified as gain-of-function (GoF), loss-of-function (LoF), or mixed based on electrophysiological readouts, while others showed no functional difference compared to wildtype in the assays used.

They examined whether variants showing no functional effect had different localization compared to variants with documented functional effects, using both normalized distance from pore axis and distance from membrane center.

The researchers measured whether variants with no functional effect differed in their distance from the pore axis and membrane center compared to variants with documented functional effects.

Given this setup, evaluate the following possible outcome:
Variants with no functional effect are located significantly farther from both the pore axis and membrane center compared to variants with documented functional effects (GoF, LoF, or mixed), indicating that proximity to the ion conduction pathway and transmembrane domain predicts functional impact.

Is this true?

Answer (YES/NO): YES